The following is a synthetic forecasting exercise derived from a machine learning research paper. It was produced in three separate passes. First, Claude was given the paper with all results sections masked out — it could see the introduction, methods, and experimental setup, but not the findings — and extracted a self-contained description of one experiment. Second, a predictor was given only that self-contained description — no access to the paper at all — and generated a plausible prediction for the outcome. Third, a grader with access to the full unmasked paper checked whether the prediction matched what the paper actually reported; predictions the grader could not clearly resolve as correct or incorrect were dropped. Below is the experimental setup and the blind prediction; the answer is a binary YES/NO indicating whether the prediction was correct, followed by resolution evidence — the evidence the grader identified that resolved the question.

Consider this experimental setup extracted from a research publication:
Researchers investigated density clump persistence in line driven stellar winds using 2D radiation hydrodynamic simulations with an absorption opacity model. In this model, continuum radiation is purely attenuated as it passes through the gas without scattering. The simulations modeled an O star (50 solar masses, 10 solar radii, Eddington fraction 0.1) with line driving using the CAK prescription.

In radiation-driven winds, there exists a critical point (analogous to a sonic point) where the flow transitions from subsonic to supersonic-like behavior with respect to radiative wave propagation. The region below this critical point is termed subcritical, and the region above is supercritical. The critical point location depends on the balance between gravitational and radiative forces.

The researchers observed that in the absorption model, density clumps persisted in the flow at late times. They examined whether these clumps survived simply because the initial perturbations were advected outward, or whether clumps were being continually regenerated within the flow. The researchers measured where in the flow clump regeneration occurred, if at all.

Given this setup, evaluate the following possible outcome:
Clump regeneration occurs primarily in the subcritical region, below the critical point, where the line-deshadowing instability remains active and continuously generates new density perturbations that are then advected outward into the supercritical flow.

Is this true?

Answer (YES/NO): NO